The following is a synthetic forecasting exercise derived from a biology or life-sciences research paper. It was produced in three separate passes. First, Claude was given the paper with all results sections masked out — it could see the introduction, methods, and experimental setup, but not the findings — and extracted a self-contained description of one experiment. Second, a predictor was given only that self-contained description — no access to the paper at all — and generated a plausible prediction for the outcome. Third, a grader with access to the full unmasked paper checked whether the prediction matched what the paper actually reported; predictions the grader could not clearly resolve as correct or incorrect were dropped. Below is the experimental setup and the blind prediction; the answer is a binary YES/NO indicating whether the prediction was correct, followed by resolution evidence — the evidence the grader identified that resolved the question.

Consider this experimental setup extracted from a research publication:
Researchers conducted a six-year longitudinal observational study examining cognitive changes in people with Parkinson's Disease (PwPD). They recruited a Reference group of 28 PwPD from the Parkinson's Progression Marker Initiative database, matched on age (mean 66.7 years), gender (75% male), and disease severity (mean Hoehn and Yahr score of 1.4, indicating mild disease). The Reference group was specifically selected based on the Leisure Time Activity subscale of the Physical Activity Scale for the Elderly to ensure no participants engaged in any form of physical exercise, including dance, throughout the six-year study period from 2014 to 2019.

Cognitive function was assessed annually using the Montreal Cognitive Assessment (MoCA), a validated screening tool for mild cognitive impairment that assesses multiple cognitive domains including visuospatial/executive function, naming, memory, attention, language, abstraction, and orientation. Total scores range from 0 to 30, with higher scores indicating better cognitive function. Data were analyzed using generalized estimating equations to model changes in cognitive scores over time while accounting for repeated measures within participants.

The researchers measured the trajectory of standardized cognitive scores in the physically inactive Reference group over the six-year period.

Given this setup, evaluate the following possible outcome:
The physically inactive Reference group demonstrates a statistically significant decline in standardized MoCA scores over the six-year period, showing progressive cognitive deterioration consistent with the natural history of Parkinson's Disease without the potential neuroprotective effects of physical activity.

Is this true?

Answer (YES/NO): NO